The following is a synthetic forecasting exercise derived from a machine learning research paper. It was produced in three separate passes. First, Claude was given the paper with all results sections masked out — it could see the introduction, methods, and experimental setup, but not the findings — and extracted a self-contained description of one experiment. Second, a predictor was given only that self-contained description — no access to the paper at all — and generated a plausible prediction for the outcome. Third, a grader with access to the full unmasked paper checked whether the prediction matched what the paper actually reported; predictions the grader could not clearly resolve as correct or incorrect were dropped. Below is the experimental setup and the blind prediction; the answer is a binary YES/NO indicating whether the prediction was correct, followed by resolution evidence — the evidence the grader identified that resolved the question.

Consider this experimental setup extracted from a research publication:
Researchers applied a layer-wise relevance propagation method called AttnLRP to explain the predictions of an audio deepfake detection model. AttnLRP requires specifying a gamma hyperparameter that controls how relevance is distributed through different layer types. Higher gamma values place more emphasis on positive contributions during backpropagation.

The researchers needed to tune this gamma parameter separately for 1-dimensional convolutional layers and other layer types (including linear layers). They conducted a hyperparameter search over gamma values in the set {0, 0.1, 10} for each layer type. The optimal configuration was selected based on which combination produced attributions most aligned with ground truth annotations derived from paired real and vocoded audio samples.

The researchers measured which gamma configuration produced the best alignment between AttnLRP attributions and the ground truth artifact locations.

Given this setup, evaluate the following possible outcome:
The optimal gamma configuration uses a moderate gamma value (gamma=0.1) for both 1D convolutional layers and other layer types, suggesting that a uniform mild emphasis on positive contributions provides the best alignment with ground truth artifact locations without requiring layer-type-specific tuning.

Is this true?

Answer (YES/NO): NO